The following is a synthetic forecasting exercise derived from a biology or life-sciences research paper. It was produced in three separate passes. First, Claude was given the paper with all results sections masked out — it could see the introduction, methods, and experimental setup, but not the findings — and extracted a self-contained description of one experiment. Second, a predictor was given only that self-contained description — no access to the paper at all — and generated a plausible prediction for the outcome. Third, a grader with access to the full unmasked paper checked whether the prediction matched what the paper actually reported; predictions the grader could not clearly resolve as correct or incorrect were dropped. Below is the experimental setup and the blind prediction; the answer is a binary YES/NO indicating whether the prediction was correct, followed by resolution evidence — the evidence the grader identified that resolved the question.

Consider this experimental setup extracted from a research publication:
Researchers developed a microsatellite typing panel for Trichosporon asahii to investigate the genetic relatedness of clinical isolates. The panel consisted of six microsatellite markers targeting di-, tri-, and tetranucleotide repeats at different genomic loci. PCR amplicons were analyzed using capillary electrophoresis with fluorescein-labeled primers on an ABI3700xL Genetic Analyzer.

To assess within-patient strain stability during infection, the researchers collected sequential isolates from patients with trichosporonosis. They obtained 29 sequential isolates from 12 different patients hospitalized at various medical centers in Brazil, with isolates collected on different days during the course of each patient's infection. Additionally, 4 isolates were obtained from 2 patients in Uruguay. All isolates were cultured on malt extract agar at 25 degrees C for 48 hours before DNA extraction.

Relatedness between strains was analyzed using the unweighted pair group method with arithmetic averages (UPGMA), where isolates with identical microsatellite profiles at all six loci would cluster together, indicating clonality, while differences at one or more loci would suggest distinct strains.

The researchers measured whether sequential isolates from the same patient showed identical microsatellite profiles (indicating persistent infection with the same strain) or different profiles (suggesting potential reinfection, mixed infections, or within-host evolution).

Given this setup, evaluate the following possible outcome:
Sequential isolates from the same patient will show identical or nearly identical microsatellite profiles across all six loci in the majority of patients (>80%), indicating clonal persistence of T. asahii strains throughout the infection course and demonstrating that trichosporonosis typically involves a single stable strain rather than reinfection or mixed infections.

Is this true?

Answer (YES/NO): NO